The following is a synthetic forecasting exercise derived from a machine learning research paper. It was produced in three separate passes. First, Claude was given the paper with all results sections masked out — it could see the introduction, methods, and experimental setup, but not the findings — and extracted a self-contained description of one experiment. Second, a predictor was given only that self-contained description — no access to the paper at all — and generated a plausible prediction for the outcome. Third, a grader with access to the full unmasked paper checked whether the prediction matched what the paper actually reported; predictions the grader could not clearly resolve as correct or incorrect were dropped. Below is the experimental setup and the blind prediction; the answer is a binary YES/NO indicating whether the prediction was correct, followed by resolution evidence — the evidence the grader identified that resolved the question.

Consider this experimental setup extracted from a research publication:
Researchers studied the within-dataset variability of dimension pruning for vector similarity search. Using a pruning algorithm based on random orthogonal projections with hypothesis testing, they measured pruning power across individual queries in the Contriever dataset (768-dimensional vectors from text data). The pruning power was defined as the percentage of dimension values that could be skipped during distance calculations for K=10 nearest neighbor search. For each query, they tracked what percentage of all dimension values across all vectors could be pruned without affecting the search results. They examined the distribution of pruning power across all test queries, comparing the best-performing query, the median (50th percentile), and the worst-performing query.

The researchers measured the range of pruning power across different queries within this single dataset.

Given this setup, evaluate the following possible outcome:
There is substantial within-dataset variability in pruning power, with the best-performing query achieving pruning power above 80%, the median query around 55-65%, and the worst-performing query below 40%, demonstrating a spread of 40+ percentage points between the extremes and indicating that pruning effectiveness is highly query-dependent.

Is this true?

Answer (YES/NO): NO